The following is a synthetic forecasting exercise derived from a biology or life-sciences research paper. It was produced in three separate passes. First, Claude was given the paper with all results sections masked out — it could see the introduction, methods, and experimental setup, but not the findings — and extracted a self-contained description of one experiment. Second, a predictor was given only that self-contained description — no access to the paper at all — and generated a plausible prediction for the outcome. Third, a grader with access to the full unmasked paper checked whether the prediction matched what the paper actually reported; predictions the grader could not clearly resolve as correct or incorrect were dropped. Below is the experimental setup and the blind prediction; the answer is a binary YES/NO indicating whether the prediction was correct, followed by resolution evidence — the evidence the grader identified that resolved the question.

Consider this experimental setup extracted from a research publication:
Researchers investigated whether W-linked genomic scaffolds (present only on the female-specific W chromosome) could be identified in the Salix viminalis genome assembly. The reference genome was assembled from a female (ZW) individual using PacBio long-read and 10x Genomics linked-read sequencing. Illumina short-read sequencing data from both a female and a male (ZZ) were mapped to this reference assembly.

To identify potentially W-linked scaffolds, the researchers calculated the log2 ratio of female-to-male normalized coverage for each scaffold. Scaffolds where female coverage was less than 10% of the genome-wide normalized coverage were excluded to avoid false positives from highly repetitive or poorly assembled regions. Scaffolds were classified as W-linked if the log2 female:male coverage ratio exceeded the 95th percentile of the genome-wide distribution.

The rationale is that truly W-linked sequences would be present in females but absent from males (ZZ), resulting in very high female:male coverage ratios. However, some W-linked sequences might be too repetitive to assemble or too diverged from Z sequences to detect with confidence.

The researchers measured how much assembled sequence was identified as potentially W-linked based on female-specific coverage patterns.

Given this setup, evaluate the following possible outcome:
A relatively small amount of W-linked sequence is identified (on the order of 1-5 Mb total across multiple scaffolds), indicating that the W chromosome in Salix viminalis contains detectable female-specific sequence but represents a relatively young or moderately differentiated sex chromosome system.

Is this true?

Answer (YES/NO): YES